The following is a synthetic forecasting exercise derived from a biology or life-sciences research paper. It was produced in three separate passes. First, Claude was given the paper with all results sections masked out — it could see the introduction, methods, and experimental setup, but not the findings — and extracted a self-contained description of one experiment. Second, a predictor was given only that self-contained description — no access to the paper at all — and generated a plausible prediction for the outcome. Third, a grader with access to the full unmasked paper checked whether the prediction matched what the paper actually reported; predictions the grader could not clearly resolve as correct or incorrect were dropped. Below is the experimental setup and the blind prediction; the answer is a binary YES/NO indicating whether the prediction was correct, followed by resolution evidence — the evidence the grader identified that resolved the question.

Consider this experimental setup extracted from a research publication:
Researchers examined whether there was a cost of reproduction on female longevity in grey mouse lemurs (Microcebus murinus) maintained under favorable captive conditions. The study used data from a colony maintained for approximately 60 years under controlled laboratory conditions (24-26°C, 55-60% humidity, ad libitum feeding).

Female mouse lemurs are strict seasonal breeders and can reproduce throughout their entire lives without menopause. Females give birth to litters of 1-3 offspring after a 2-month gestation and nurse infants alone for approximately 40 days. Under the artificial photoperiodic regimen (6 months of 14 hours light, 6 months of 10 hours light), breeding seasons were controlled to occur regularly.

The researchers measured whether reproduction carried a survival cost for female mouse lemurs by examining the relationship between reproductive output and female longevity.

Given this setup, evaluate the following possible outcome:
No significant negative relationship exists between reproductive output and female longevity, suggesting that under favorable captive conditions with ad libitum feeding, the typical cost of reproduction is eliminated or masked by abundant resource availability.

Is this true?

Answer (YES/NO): YES